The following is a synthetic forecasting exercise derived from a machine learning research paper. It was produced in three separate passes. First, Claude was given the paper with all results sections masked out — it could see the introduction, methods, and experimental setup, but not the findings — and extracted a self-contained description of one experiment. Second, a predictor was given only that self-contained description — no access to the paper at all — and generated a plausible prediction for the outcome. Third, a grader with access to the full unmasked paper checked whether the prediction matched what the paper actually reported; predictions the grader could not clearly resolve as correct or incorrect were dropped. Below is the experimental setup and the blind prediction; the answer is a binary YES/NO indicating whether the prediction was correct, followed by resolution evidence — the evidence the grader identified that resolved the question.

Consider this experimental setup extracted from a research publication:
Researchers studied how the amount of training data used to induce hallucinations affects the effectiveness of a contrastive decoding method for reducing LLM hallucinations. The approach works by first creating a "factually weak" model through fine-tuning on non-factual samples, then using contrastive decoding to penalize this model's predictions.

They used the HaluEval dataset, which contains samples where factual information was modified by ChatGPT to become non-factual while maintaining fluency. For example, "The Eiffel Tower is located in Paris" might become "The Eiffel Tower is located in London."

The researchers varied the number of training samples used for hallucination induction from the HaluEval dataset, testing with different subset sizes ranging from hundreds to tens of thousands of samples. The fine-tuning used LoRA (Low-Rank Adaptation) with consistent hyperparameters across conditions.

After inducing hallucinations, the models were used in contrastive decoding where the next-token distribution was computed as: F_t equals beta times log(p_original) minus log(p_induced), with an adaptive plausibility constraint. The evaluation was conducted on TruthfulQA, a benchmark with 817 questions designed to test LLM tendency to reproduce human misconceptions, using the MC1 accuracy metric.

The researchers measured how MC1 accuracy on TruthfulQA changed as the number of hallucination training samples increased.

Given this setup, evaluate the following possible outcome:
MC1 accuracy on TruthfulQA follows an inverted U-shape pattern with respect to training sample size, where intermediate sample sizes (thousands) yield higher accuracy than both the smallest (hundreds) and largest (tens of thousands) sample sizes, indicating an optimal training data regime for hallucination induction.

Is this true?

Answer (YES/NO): NO